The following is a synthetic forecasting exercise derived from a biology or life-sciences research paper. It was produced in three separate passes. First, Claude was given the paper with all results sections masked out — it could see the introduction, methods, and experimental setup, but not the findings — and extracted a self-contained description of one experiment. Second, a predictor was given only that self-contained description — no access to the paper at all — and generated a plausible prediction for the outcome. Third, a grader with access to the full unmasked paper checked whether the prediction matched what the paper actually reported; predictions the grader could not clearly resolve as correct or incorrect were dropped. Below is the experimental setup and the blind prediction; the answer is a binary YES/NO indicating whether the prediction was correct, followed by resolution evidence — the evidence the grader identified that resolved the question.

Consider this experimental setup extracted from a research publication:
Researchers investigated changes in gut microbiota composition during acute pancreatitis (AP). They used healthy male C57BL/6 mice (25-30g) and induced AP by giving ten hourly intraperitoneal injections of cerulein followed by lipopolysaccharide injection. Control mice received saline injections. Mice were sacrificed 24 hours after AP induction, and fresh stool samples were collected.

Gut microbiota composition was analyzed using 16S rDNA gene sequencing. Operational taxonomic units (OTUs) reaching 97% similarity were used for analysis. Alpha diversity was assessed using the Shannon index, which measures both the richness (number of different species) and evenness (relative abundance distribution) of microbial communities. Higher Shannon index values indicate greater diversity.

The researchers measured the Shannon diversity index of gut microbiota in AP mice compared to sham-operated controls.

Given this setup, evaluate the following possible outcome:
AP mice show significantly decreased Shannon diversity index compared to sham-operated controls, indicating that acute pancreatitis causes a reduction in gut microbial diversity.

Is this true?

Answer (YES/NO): YES